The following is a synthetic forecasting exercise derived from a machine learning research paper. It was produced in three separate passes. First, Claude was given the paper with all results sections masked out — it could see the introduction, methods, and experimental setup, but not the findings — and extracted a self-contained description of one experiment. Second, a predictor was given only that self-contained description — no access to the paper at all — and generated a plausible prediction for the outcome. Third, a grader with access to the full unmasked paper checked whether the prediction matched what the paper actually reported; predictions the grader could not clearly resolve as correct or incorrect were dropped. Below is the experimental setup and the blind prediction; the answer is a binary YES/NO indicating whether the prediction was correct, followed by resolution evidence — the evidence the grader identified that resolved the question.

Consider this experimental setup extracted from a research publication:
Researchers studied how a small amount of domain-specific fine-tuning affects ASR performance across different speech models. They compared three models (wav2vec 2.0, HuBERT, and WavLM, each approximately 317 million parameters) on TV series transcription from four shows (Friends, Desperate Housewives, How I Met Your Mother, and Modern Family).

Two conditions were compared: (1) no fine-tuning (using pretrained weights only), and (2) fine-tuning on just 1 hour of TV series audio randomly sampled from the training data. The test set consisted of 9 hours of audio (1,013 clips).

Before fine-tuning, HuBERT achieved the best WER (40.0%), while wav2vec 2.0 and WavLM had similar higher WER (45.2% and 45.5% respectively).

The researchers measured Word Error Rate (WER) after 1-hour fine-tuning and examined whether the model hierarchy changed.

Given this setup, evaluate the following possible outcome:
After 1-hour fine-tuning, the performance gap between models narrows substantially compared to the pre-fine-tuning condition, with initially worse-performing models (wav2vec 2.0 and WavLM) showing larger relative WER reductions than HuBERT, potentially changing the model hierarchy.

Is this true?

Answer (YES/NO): NO